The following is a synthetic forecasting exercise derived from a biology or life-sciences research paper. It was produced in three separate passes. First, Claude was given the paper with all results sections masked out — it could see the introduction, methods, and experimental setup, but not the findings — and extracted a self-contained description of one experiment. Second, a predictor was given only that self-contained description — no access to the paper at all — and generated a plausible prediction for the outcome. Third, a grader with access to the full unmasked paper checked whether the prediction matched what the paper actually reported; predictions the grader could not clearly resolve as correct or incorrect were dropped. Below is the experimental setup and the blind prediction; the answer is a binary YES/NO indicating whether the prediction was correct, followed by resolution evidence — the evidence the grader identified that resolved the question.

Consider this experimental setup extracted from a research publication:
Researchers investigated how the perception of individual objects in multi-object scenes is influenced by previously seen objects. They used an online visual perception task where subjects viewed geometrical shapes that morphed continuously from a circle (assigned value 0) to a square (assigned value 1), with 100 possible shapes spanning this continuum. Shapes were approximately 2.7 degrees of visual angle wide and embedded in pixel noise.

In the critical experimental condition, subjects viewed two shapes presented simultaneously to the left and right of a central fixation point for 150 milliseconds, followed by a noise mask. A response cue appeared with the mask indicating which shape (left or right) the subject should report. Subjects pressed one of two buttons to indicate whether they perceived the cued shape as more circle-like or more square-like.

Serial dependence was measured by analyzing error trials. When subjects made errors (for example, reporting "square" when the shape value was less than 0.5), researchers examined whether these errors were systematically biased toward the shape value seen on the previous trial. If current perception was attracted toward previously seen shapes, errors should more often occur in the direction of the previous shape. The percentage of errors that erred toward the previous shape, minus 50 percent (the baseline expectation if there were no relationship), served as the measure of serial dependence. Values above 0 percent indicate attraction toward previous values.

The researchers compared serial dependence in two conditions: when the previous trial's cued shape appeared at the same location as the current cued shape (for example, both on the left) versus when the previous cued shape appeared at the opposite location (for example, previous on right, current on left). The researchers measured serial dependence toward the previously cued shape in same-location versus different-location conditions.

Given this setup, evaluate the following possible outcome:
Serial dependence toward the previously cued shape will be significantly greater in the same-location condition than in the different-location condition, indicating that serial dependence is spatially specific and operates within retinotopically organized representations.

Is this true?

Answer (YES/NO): NO